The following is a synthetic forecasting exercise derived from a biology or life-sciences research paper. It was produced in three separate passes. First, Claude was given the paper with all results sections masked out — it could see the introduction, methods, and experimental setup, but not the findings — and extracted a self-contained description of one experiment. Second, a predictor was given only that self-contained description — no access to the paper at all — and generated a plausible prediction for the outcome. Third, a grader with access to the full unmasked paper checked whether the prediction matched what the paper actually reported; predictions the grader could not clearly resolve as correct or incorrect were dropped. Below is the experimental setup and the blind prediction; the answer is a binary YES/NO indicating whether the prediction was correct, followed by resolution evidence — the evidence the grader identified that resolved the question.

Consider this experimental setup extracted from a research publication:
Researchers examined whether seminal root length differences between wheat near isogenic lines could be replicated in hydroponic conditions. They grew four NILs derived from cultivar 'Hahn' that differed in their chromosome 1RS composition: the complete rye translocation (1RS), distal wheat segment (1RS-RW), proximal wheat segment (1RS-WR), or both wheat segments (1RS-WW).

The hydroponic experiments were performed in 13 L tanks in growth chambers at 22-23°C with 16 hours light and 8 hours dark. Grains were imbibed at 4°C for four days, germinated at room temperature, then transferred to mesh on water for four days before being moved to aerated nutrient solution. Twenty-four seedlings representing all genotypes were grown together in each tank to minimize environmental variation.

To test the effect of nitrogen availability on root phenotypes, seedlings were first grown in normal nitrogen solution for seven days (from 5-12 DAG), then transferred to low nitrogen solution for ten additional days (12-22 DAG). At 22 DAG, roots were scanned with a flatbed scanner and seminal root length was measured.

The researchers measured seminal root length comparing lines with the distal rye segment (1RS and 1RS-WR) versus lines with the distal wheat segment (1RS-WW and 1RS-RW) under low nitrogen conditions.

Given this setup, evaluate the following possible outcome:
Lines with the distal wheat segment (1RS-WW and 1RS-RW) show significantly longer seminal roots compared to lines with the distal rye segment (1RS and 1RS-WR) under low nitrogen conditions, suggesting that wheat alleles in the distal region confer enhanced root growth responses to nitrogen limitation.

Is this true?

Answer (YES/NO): NO